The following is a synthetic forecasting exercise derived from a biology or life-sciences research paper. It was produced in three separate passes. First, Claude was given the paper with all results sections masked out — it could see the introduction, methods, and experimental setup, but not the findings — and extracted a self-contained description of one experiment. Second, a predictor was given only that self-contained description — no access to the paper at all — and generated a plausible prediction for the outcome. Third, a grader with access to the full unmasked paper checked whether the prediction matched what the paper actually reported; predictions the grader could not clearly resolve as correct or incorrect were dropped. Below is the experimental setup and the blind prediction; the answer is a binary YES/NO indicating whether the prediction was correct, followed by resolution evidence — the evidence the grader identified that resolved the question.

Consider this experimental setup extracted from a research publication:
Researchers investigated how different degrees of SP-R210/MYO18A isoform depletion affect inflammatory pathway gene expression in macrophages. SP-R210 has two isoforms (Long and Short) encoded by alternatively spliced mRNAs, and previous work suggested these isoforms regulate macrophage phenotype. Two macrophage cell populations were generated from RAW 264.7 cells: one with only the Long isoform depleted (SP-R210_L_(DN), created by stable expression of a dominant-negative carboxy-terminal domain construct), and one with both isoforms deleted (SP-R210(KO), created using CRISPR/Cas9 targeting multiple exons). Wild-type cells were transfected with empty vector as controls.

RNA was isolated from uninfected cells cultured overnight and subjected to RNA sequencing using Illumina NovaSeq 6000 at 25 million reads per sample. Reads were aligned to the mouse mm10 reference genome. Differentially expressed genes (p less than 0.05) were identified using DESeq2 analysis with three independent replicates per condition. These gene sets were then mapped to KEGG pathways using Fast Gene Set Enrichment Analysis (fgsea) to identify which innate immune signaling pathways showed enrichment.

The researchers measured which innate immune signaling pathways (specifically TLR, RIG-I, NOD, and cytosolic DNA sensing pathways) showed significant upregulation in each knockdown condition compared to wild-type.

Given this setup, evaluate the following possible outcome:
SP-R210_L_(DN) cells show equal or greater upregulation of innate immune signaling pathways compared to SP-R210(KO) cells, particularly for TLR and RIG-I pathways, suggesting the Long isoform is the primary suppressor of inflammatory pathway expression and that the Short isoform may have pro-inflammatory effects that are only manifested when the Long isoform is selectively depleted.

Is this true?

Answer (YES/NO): YES